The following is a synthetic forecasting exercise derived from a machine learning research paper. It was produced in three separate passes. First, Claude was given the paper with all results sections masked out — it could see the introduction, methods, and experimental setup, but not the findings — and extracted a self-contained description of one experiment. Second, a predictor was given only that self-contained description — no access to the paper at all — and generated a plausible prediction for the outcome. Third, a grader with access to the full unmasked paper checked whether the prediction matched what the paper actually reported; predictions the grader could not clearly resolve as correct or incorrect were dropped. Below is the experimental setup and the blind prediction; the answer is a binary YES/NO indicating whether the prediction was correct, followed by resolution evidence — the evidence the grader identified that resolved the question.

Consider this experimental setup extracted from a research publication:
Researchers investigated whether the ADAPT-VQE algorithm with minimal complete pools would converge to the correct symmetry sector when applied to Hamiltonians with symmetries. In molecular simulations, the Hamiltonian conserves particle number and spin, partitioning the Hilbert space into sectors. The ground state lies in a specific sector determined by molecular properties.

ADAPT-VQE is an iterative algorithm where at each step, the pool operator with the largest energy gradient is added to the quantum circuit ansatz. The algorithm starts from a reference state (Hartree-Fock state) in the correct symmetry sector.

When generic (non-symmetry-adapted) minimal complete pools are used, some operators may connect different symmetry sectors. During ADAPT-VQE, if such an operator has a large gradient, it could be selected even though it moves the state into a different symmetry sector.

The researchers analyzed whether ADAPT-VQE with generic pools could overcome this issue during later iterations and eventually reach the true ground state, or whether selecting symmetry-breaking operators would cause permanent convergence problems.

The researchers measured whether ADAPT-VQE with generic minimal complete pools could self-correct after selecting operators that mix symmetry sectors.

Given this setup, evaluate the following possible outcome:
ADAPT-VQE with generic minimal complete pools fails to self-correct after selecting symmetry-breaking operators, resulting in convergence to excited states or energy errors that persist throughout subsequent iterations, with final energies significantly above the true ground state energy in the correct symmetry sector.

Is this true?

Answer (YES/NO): NO